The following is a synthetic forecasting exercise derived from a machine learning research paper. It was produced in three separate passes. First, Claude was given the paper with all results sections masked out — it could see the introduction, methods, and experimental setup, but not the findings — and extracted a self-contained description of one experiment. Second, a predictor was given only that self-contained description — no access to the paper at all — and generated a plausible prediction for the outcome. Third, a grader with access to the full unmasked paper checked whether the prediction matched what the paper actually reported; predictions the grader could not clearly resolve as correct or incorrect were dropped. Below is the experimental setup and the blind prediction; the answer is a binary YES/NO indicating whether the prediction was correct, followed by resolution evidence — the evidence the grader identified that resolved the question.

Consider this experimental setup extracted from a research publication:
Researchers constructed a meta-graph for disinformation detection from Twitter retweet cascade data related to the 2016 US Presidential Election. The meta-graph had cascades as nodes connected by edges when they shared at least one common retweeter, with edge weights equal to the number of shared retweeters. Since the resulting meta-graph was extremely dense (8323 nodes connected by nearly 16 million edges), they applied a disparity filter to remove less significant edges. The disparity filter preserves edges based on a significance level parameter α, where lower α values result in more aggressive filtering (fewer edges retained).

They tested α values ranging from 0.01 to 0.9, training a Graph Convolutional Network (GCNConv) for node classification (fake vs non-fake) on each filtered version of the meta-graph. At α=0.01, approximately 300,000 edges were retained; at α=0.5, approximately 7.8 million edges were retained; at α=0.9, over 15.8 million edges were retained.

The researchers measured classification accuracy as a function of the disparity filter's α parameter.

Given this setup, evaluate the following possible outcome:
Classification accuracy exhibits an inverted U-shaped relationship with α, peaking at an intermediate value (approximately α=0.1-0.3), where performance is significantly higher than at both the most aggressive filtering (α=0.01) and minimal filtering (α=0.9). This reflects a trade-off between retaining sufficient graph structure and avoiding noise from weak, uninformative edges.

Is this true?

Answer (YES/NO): NO